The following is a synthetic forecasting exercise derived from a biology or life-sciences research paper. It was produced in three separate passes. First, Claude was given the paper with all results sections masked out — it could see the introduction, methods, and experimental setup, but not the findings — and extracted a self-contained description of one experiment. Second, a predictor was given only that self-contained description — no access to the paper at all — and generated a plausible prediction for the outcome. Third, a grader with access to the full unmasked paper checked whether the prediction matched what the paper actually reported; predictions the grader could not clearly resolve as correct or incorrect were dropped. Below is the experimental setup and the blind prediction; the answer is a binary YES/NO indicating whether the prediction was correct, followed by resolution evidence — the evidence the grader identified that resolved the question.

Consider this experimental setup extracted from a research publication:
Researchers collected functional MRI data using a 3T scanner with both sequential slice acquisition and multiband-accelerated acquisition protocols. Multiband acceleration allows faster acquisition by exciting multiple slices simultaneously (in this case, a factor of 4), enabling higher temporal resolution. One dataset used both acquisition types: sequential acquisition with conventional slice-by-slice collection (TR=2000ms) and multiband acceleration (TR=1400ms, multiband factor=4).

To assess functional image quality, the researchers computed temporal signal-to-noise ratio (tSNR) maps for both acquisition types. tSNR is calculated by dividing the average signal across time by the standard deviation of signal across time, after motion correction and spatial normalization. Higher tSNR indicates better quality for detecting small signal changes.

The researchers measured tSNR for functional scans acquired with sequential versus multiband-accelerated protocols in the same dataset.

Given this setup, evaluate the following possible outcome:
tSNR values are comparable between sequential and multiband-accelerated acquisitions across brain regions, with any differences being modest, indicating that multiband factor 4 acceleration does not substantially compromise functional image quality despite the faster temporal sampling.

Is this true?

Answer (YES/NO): NO